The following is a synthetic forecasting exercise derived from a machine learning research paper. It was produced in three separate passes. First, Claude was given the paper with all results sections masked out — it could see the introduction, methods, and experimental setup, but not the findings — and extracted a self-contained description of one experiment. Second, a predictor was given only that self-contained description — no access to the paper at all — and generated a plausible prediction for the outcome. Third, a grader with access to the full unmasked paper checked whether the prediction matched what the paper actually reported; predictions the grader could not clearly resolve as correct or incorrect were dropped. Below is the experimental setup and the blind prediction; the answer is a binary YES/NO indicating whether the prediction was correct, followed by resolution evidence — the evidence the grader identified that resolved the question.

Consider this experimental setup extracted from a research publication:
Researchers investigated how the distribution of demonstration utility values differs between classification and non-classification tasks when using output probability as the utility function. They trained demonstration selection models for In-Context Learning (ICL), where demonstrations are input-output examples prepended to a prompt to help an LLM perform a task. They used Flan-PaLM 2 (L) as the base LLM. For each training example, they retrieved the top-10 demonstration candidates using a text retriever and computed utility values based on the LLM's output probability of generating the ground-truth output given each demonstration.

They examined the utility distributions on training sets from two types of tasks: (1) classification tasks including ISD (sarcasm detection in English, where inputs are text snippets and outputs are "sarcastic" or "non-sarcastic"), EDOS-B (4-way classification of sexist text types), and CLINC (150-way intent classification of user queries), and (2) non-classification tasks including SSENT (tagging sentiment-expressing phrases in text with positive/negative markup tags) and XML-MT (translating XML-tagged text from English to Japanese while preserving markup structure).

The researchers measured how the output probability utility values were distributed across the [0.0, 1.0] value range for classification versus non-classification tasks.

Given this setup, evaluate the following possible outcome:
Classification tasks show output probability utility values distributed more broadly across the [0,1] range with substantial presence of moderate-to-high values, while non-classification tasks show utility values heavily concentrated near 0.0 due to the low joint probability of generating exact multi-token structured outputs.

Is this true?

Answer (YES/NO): YES